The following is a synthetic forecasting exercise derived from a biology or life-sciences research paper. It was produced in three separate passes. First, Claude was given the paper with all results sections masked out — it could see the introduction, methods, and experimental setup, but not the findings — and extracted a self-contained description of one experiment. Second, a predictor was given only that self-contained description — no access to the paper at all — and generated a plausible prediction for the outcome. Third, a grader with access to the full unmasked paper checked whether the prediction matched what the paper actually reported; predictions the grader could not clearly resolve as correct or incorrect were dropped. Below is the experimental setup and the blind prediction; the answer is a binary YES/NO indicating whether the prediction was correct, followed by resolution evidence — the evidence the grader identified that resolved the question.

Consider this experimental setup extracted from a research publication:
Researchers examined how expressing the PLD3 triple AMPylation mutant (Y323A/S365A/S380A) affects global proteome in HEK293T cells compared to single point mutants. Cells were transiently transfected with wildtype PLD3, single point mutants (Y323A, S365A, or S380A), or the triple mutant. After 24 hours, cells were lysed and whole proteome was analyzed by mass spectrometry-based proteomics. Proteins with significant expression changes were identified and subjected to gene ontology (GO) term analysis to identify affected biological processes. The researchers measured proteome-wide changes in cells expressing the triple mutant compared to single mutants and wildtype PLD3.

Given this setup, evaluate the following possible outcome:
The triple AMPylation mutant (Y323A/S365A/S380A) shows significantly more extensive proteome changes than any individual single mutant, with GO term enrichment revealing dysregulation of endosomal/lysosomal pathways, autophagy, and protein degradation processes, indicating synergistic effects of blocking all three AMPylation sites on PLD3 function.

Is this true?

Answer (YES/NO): NO